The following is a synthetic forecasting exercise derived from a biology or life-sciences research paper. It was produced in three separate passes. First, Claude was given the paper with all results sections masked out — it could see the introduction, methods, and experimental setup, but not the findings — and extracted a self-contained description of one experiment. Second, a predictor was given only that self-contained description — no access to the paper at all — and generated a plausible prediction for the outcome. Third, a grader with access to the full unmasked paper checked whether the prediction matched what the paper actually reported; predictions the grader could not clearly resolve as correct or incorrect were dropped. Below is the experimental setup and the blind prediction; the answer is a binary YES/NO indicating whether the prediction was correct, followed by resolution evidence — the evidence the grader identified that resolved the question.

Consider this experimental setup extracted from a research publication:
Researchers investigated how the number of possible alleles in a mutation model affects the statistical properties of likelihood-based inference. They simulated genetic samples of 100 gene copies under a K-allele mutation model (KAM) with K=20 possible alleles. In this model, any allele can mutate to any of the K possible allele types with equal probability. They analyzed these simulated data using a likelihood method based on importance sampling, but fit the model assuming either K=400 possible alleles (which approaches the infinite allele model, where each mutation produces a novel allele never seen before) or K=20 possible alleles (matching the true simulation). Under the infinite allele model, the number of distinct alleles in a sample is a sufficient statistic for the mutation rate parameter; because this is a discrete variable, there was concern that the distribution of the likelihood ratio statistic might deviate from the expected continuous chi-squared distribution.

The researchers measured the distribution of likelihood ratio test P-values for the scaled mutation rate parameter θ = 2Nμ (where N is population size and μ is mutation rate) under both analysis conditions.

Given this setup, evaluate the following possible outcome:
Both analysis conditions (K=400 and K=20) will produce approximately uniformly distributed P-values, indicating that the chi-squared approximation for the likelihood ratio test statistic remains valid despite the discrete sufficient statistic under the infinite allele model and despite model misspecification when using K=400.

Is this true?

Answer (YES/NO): NO